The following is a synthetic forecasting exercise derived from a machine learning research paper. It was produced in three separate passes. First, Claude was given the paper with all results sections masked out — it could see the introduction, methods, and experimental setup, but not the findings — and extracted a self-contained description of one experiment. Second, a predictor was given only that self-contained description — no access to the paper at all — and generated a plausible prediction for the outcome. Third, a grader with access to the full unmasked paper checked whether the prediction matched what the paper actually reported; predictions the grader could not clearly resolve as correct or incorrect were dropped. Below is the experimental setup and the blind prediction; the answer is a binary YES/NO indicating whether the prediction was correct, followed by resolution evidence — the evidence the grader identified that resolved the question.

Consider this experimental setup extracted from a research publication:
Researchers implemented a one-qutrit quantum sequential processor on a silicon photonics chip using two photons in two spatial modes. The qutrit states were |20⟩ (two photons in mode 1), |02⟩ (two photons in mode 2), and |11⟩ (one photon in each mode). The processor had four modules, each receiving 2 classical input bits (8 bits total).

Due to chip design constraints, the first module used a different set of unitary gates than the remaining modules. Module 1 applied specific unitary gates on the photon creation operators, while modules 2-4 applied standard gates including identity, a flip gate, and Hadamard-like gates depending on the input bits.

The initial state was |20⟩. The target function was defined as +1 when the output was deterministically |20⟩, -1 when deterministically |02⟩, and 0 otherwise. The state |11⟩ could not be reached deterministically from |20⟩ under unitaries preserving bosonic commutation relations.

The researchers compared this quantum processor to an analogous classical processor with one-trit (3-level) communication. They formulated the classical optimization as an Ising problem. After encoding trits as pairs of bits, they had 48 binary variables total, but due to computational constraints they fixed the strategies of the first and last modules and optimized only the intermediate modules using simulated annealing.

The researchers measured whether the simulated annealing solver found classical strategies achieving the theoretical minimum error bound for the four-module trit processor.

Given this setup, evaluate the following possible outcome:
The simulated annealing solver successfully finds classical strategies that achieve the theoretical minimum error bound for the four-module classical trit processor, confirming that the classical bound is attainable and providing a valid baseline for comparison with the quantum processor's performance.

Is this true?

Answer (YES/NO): YES